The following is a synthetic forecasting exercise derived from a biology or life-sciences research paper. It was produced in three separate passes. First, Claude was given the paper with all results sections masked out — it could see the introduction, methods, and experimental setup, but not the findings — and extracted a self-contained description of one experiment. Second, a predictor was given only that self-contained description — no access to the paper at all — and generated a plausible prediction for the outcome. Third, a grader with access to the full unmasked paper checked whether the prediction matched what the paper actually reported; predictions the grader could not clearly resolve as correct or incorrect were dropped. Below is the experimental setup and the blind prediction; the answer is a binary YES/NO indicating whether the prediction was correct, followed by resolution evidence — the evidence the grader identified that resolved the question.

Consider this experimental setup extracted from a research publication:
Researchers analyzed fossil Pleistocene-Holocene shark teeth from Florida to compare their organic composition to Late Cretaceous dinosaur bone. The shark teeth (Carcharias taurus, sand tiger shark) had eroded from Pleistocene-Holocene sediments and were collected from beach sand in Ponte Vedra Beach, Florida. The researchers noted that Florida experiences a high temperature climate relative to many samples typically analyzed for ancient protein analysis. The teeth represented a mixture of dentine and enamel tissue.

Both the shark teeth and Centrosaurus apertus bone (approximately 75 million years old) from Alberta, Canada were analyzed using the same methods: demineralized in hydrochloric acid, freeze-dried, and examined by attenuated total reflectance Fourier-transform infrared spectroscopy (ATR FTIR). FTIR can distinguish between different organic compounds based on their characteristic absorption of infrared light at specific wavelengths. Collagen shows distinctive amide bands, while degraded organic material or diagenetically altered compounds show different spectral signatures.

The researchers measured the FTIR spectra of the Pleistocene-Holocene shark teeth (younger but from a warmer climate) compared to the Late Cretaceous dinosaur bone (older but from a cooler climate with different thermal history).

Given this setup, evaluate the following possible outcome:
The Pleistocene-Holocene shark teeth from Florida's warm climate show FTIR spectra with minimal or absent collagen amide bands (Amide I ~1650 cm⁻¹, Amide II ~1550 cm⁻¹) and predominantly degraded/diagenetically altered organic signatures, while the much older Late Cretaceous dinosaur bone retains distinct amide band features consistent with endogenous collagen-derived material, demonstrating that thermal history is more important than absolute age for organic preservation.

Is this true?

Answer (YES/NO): NO